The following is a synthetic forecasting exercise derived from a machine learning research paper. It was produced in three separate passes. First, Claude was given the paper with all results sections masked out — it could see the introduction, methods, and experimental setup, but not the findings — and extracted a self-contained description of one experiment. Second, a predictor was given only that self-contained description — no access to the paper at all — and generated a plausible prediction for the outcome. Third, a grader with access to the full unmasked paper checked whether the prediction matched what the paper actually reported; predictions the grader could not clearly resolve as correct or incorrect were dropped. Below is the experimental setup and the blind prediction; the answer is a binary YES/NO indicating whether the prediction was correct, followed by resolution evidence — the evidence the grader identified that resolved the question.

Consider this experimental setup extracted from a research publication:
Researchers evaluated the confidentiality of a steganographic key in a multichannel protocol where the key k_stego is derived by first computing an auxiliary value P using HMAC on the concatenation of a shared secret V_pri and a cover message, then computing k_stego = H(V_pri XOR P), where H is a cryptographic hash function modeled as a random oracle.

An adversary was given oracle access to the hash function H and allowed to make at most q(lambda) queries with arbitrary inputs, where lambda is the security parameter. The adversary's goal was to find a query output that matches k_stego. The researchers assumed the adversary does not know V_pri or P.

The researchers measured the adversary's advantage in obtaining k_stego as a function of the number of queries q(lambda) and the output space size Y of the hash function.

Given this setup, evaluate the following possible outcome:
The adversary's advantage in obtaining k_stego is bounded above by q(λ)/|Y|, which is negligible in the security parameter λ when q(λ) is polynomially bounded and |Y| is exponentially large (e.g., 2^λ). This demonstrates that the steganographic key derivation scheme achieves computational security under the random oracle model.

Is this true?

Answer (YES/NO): YES